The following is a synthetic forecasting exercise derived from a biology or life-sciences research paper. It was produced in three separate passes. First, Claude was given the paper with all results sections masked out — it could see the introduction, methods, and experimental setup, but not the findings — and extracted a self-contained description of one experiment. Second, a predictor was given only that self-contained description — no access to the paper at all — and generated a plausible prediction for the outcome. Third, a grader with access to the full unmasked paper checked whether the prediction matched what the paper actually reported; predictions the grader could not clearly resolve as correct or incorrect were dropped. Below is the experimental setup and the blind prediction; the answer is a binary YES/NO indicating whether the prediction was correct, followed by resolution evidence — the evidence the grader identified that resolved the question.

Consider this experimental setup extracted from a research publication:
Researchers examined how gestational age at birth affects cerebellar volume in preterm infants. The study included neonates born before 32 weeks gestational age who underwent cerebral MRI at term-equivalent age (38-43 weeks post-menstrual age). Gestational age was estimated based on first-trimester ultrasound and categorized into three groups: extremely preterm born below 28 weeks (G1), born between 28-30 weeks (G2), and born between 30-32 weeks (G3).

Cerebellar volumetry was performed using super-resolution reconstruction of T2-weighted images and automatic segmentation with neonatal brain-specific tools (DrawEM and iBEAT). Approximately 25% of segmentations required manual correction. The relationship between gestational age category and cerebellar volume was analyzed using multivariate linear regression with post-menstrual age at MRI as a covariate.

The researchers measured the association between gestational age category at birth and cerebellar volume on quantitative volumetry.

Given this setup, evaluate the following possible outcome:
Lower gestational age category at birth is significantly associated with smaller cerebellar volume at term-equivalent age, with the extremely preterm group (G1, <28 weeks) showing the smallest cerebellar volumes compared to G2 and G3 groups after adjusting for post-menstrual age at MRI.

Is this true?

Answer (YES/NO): NO